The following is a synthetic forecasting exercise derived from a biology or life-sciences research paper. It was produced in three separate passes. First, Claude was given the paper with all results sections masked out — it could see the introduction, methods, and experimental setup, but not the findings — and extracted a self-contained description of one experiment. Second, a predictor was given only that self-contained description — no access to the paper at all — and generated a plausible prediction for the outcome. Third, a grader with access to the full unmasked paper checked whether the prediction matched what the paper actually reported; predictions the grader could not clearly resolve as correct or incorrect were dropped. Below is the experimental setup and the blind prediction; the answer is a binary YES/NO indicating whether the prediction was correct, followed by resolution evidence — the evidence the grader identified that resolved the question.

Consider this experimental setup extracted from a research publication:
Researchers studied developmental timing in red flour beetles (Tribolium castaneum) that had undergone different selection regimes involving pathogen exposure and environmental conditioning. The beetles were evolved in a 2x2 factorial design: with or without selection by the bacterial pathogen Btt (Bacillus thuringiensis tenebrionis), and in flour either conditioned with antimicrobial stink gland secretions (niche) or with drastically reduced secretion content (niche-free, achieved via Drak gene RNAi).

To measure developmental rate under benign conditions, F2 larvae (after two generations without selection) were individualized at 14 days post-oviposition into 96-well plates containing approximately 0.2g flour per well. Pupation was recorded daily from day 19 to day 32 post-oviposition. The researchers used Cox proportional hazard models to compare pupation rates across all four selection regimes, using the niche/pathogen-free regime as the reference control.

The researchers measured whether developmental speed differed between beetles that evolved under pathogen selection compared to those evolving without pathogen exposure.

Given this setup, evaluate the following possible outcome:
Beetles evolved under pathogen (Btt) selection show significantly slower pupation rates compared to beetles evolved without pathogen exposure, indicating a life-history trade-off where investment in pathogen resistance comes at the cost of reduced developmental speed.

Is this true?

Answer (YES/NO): NO